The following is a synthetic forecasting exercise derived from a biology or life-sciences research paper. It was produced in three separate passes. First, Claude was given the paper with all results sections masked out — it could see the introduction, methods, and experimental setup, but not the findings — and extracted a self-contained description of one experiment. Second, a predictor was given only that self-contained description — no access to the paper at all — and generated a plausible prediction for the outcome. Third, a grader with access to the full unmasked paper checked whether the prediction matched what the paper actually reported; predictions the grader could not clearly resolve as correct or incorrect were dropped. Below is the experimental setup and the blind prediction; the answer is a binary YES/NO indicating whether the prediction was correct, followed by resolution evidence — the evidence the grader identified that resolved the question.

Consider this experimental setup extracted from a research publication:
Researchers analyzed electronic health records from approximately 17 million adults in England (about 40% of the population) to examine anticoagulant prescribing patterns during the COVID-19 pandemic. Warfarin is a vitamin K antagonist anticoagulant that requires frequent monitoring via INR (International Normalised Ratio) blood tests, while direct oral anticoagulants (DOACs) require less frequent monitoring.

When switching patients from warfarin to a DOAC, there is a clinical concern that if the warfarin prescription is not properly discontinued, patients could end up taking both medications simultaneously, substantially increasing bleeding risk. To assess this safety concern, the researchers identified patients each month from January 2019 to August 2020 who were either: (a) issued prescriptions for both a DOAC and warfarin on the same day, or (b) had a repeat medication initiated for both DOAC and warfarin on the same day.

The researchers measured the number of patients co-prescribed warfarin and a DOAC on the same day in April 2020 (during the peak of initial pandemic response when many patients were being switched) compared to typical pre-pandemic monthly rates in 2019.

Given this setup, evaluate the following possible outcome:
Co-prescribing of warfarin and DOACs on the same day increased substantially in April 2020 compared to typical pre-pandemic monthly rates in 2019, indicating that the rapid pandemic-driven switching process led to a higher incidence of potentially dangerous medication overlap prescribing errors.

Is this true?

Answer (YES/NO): YES